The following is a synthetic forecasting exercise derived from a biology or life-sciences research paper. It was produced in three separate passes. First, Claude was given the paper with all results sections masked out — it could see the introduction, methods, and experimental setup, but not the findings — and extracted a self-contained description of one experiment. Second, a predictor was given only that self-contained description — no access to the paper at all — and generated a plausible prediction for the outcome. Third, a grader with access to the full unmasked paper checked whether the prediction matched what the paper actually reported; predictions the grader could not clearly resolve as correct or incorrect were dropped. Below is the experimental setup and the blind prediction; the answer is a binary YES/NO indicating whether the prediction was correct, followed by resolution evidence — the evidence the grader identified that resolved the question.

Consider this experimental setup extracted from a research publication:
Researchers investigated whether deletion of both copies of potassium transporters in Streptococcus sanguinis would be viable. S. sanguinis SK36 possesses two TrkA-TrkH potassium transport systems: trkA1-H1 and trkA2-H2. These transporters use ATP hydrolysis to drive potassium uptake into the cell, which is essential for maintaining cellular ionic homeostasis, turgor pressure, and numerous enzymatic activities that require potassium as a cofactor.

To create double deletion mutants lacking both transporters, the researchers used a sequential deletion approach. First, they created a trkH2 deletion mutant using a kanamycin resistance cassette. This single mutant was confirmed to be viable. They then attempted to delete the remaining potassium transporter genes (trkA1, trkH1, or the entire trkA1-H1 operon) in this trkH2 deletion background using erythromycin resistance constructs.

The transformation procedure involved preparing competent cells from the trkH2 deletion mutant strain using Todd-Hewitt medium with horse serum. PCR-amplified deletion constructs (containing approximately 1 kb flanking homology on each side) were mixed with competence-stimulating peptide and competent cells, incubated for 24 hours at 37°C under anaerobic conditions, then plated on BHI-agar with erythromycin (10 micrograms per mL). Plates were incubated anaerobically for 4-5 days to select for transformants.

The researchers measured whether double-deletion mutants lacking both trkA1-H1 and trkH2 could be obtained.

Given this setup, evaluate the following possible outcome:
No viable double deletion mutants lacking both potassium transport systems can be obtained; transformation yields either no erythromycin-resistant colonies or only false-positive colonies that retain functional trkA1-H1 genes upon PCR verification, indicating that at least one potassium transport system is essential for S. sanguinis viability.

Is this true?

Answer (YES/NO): NO